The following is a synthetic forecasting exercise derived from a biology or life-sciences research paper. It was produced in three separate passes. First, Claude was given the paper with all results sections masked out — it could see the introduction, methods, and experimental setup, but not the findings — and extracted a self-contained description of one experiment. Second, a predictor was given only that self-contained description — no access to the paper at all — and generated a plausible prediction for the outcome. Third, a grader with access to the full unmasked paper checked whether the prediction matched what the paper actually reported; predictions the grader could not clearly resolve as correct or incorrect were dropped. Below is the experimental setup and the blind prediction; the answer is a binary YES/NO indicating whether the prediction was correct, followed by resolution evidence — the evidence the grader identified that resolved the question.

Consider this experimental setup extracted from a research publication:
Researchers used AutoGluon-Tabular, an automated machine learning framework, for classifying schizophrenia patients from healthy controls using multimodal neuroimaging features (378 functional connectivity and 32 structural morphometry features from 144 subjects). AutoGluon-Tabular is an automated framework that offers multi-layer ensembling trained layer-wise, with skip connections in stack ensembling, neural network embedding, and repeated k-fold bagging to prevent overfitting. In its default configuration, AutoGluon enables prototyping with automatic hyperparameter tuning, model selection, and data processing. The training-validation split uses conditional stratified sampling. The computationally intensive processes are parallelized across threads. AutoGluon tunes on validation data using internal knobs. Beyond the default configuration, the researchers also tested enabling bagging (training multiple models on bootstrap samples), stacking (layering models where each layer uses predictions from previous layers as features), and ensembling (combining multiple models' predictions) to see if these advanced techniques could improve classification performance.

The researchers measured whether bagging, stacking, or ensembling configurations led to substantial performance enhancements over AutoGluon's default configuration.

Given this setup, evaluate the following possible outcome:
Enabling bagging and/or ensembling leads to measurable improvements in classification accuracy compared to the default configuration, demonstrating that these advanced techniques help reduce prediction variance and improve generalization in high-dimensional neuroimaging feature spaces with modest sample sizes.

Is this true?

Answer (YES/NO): NO